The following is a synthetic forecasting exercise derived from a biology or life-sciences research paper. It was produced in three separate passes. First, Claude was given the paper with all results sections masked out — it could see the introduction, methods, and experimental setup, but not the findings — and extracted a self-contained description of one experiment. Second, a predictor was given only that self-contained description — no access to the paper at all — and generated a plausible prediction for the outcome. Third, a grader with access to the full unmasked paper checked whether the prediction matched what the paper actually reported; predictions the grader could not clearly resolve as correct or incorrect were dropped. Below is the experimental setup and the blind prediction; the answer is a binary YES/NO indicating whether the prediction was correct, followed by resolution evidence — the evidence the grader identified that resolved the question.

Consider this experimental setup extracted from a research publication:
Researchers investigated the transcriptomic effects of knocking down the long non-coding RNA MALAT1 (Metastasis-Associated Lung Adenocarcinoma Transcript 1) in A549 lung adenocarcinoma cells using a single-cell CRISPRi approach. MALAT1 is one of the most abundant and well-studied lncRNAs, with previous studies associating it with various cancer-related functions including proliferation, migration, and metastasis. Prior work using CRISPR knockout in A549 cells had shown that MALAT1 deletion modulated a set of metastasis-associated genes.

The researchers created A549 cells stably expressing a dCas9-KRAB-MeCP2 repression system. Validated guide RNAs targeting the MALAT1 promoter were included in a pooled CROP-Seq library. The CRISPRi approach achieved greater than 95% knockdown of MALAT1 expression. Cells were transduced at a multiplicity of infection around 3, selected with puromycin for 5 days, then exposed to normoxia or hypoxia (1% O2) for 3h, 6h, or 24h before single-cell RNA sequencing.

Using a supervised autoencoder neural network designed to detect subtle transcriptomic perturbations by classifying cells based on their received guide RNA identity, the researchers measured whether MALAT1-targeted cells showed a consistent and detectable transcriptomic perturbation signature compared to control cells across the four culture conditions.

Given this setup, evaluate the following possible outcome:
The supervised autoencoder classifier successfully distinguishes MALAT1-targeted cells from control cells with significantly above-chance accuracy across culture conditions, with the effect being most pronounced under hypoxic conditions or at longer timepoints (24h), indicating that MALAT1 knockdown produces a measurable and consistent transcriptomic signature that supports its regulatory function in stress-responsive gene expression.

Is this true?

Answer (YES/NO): NO